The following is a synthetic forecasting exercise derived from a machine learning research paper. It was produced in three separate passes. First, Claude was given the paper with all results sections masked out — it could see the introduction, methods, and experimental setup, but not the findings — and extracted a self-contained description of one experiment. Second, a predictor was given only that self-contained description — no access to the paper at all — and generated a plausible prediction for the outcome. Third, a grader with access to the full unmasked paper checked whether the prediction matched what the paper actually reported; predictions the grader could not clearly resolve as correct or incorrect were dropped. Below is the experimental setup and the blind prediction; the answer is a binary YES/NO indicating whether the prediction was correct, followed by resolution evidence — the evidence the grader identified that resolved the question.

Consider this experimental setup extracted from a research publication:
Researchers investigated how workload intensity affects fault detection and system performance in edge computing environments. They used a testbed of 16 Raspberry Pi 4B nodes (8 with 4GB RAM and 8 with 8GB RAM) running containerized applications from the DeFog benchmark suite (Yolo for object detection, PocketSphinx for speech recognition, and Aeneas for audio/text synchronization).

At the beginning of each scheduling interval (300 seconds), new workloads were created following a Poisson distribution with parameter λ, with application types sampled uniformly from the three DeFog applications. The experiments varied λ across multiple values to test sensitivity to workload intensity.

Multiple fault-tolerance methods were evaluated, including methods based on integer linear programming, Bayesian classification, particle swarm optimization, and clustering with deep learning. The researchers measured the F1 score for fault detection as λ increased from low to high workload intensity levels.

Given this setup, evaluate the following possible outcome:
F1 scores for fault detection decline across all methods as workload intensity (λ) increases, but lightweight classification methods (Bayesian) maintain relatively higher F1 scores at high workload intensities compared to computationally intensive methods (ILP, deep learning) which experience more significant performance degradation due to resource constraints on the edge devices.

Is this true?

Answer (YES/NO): NO